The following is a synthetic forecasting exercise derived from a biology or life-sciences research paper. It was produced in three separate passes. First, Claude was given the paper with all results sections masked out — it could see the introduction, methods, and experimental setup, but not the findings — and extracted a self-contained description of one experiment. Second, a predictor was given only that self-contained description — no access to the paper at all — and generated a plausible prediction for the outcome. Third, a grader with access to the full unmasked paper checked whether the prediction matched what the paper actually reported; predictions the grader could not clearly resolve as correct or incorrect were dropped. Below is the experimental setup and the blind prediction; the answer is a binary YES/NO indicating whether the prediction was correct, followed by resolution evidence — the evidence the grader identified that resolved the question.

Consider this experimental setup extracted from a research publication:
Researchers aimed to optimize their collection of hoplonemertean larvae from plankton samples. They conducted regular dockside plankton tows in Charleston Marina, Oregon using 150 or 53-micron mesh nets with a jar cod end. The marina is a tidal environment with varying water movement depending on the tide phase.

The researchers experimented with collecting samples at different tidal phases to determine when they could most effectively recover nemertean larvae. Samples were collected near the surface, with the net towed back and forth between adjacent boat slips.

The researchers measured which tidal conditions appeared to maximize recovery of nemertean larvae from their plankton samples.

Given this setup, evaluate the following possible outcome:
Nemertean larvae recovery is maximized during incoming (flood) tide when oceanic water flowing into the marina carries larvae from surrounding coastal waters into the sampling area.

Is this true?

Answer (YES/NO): NO